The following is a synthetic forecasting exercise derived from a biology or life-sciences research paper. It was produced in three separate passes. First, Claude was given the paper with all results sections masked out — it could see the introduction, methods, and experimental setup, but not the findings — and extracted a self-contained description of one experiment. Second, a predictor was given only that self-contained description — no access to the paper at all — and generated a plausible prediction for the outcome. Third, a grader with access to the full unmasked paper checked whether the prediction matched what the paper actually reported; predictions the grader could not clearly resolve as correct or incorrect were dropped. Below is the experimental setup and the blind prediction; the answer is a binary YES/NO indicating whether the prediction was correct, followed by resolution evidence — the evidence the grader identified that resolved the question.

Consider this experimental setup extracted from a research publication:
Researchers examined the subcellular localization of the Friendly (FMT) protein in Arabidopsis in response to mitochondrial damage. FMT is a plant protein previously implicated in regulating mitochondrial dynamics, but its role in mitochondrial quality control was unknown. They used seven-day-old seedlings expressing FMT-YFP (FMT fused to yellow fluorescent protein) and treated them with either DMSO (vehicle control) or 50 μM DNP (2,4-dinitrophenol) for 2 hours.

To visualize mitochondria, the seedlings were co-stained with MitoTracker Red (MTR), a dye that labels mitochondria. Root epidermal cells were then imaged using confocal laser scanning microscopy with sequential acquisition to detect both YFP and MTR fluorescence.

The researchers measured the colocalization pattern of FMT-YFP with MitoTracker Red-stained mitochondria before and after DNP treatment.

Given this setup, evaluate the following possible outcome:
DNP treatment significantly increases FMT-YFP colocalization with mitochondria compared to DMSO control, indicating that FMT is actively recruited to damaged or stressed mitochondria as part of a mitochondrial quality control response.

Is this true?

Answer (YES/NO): YES